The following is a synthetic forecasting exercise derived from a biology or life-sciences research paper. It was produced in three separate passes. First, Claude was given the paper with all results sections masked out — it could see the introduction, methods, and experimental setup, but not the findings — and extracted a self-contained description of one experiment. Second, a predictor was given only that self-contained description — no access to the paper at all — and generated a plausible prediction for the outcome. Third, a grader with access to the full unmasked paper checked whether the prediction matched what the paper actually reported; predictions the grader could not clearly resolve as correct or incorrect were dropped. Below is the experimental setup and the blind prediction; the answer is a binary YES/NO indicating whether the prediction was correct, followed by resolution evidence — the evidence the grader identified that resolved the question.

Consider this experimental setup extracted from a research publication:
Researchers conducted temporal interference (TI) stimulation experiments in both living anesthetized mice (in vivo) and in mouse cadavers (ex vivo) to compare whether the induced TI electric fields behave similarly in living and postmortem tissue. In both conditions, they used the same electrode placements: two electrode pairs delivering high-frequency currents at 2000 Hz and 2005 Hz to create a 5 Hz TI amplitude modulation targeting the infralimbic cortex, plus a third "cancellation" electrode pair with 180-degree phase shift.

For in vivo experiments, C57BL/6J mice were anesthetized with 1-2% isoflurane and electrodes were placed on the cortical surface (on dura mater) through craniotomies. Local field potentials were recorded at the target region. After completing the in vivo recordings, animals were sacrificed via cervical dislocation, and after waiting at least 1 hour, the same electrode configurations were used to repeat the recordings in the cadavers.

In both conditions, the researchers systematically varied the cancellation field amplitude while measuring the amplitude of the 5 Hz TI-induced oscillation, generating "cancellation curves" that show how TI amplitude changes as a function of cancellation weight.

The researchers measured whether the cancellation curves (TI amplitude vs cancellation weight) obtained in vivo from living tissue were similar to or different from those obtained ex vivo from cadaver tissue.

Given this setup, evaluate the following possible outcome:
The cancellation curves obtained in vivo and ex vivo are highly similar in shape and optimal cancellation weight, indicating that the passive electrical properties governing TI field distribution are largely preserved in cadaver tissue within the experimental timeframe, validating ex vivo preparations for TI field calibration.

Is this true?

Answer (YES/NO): NO